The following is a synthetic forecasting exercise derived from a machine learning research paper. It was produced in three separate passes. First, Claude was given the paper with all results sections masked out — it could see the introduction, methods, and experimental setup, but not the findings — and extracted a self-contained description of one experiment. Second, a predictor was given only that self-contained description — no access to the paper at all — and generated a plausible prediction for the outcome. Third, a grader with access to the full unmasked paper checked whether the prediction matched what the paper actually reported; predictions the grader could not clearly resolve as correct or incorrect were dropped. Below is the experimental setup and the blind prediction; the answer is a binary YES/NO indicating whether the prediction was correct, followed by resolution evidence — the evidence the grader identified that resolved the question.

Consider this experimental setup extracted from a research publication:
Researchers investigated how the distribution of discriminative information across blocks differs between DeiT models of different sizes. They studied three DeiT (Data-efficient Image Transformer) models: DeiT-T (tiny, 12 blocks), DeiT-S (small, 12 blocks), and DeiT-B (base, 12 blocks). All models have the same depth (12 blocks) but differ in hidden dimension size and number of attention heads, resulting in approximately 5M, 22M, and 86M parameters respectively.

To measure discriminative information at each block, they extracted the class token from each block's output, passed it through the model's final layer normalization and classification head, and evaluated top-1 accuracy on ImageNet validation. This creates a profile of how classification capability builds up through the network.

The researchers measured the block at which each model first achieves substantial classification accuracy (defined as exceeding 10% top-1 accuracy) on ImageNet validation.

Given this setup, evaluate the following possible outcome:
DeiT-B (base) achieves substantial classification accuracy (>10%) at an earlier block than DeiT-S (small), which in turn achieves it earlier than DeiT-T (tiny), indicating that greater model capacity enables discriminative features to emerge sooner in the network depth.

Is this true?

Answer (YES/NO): NO